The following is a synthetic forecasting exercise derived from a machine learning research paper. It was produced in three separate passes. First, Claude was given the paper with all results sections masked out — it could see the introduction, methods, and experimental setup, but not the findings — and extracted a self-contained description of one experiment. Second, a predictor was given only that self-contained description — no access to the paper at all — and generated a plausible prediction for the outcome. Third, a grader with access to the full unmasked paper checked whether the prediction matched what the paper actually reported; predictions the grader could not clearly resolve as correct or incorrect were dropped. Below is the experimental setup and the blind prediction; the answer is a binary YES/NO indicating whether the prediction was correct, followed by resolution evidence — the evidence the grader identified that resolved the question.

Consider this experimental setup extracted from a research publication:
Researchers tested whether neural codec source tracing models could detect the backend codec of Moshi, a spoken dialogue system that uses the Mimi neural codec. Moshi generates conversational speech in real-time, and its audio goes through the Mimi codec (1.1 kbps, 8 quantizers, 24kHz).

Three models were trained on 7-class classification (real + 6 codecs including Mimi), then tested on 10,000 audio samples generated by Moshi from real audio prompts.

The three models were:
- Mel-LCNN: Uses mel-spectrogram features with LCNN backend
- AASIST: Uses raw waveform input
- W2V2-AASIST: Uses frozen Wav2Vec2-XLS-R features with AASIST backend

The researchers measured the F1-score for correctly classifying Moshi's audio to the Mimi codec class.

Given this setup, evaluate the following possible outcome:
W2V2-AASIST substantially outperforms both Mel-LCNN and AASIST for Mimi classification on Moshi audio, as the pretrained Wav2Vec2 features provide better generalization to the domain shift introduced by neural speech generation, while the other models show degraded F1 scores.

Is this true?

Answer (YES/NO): NO